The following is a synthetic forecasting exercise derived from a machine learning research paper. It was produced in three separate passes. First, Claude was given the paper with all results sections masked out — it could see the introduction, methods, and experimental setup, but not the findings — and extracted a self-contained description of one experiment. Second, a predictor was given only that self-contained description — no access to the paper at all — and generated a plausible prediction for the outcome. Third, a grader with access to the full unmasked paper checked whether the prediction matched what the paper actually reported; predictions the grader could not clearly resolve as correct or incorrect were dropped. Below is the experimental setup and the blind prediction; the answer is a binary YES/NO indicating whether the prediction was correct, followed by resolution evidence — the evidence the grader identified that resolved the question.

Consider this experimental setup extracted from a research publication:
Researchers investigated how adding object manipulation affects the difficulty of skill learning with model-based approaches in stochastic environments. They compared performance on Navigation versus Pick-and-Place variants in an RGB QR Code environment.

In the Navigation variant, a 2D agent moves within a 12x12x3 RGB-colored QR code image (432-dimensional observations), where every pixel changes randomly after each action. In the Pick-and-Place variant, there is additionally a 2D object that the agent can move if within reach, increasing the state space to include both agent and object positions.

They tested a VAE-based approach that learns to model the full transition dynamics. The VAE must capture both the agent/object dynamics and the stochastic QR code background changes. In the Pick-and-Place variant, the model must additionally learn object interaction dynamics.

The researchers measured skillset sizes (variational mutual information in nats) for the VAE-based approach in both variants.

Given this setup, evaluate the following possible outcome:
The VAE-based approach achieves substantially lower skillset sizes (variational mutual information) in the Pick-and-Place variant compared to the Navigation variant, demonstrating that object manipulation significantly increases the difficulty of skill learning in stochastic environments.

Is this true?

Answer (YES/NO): NO